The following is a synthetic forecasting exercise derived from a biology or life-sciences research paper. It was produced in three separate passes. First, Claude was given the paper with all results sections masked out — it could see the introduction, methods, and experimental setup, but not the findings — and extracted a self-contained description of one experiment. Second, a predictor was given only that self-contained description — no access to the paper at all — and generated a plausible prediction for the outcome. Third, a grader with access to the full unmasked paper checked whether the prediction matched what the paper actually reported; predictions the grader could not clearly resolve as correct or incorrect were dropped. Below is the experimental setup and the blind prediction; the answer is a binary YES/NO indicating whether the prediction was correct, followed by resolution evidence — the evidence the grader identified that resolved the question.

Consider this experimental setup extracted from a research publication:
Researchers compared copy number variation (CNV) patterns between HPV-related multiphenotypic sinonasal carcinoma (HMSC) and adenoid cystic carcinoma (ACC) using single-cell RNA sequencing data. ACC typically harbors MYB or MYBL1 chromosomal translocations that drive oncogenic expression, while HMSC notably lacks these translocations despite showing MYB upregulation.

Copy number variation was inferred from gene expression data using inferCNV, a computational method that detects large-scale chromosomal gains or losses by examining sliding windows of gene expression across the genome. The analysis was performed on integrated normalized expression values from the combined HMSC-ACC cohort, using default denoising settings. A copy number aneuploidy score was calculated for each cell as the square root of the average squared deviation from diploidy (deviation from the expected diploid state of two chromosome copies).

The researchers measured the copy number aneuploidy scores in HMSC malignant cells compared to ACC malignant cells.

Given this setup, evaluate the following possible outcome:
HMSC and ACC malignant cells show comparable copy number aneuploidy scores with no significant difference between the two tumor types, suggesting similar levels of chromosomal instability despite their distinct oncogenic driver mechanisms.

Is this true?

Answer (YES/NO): NO